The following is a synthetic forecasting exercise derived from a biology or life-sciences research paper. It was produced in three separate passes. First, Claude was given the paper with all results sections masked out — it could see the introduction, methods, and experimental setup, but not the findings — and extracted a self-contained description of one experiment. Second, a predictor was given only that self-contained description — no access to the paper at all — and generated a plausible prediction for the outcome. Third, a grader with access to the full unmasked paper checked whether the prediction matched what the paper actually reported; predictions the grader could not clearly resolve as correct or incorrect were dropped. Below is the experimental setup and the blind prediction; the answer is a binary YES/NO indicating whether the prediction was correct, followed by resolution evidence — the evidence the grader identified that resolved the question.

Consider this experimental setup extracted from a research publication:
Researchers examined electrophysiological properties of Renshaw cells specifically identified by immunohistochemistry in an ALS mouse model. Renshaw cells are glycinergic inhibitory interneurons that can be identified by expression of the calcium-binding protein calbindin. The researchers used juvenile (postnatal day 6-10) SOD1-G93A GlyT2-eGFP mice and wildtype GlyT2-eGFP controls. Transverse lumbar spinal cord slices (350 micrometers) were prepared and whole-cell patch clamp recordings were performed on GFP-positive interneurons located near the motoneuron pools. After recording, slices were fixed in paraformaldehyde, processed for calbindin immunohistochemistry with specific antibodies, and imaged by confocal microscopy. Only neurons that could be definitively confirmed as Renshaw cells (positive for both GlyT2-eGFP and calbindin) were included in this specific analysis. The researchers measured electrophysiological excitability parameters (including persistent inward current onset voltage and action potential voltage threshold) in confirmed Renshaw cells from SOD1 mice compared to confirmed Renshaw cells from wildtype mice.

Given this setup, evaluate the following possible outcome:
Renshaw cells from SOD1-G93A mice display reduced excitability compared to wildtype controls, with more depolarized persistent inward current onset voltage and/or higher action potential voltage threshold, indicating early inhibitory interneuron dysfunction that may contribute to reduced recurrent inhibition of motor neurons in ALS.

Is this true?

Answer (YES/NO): YES